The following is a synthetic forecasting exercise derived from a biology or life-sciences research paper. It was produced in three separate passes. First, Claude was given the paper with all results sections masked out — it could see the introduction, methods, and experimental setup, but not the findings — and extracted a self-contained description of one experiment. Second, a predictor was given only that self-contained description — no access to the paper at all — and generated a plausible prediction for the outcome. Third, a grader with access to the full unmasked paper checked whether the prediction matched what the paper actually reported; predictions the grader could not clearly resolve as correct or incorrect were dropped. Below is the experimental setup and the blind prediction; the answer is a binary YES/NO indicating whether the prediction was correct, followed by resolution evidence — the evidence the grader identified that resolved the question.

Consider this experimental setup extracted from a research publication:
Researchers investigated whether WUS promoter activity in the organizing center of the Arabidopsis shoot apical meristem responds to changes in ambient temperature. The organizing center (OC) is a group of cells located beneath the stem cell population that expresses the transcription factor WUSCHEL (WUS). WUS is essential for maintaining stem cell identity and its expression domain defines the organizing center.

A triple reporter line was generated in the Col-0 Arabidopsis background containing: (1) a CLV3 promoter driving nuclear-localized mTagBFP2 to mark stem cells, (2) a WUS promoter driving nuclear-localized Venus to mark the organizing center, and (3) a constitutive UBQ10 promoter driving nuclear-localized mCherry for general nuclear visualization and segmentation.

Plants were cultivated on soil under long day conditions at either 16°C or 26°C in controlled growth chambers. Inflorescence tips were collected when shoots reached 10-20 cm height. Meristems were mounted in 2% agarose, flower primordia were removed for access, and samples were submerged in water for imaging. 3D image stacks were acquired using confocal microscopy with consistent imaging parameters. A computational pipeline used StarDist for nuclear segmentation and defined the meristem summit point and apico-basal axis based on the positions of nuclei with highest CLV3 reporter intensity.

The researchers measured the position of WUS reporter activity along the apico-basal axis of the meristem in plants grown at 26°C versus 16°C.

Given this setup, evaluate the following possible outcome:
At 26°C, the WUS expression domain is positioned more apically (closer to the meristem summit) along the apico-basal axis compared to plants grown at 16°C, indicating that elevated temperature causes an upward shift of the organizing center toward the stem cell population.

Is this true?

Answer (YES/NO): YES